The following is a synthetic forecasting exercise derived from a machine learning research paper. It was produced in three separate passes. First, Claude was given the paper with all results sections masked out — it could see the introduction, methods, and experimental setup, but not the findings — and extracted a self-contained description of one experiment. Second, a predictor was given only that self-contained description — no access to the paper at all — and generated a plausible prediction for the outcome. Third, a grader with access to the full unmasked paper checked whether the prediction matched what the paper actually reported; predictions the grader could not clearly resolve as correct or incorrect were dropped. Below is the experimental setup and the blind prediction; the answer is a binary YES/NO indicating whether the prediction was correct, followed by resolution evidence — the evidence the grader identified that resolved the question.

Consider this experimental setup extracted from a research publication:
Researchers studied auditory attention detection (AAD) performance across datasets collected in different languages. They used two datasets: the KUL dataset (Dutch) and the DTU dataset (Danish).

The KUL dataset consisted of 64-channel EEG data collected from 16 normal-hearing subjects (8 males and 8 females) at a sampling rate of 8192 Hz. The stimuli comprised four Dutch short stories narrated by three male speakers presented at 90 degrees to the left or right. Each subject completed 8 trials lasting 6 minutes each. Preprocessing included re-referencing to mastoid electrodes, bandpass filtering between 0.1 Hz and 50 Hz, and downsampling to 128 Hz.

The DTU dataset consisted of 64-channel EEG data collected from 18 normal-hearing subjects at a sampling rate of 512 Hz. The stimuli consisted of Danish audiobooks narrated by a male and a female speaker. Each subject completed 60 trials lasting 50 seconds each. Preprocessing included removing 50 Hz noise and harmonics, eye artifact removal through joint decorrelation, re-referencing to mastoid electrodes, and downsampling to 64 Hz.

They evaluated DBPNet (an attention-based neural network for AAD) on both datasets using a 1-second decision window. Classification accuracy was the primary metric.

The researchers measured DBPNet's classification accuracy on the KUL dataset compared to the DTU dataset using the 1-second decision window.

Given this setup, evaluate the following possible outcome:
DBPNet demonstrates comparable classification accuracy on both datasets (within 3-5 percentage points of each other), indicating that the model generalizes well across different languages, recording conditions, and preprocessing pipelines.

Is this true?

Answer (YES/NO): NO